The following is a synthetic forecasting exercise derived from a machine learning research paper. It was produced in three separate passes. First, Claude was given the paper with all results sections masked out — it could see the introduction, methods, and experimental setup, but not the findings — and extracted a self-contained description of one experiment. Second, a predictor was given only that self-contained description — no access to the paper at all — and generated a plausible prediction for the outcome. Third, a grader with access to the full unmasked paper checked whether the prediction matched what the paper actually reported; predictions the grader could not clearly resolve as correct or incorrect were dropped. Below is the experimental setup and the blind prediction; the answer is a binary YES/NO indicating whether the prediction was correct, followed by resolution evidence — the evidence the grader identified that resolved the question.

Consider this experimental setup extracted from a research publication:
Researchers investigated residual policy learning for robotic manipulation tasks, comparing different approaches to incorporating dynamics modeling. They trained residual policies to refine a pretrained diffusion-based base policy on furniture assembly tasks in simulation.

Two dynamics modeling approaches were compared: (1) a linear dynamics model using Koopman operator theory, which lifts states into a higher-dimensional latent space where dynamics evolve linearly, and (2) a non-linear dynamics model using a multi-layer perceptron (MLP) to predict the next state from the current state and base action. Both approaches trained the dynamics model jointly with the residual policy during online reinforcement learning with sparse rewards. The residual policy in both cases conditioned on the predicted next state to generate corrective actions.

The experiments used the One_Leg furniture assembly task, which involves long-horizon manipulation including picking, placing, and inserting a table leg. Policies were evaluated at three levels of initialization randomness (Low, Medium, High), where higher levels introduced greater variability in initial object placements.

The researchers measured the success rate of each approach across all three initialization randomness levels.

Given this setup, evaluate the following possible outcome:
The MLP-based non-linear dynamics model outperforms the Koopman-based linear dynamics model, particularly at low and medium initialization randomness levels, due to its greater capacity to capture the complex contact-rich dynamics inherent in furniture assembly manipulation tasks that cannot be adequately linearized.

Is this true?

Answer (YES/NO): NO